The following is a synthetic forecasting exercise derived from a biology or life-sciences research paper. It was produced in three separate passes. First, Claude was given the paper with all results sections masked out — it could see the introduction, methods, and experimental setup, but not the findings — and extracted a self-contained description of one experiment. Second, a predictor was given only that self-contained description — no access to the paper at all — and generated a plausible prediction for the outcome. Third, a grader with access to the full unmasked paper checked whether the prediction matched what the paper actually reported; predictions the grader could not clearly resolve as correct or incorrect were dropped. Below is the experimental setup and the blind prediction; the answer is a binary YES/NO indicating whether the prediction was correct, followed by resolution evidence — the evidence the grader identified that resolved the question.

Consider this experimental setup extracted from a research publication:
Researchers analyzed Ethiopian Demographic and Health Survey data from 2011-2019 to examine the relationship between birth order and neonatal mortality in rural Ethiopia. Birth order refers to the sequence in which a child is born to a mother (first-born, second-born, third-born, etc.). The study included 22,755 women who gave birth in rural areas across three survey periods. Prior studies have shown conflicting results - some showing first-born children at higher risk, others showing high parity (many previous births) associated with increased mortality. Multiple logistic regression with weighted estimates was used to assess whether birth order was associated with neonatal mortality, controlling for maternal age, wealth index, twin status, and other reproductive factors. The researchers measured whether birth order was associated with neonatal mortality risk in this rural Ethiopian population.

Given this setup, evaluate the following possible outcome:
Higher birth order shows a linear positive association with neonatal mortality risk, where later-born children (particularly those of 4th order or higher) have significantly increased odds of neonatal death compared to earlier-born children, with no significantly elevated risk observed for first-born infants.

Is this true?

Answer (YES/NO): YES